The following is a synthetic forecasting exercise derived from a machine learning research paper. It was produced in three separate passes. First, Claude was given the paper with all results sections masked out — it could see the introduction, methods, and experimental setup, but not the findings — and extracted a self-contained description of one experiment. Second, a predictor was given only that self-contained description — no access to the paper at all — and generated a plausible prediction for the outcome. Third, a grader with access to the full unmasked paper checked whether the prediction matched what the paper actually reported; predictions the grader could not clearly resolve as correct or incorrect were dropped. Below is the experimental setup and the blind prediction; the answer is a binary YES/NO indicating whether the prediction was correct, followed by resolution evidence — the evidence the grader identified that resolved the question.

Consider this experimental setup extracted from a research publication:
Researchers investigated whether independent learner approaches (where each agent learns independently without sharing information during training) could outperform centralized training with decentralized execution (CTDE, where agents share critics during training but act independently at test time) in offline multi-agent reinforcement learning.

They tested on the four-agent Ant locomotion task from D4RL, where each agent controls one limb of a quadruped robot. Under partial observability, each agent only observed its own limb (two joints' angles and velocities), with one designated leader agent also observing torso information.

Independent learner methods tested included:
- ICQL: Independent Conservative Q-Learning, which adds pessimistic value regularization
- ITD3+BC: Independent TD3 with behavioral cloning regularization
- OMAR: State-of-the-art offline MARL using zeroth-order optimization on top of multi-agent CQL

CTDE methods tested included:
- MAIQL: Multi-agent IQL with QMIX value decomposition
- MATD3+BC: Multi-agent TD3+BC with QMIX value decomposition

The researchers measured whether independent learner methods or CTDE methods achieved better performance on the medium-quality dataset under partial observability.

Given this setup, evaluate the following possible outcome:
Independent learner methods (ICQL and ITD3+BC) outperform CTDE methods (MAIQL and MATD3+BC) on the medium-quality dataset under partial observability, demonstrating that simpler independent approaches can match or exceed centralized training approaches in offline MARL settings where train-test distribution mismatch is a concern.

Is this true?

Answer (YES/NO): NO